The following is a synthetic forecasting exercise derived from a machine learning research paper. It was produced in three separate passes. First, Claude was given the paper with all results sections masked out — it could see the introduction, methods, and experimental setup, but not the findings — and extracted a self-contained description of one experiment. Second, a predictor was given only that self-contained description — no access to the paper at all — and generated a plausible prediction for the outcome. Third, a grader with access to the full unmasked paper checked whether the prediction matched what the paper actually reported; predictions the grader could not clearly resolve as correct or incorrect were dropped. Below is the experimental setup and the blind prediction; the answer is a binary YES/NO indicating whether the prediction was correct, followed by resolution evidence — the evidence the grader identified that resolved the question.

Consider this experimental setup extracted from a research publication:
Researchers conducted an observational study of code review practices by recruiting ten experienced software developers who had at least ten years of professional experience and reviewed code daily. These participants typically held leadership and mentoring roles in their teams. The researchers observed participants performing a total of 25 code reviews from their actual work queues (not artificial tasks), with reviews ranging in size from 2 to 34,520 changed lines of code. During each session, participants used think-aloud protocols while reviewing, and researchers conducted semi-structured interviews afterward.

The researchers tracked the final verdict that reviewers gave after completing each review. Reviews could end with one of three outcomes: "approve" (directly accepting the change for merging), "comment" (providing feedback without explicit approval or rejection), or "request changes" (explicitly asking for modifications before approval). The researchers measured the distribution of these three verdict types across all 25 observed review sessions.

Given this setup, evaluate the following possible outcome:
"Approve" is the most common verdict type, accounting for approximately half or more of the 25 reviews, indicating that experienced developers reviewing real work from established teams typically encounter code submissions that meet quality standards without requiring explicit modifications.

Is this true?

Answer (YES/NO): NO